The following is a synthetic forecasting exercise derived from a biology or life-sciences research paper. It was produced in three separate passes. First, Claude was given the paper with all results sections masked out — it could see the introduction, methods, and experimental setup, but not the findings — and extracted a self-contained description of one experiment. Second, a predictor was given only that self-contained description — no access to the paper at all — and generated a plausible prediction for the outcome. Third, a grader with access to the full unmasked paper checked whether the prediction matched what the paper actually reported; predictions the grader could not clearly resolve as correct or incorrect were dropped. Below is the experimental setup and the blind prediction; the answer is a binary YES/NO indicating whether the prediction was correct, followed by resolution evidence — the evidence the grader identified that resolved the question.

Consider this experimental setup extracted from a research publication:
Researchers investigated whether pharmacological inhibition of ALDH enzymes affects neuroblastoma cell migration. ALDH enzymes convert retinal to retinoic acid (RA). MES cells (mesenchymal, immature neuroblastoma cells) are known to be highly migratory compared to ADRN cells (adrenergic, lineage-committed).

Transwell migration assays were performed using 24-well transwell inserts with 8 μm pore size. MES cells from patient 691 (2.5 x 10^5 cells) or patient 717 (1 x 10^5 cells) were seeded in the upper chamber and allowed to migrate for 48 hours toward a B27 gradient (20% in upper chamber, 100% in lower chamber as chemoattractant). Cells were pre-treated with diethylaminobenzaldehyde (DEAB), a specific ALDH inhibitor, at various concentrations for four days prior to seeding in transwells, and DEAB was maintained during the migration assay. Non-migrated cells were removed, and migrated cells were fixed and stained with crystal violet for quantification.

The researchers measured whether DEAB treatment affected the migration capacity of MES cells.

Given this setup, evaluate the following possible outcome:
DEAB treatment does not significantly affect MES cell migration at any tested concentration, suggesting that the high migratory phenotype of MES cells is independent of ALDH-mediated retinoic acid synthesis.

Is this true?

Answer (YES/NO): NO